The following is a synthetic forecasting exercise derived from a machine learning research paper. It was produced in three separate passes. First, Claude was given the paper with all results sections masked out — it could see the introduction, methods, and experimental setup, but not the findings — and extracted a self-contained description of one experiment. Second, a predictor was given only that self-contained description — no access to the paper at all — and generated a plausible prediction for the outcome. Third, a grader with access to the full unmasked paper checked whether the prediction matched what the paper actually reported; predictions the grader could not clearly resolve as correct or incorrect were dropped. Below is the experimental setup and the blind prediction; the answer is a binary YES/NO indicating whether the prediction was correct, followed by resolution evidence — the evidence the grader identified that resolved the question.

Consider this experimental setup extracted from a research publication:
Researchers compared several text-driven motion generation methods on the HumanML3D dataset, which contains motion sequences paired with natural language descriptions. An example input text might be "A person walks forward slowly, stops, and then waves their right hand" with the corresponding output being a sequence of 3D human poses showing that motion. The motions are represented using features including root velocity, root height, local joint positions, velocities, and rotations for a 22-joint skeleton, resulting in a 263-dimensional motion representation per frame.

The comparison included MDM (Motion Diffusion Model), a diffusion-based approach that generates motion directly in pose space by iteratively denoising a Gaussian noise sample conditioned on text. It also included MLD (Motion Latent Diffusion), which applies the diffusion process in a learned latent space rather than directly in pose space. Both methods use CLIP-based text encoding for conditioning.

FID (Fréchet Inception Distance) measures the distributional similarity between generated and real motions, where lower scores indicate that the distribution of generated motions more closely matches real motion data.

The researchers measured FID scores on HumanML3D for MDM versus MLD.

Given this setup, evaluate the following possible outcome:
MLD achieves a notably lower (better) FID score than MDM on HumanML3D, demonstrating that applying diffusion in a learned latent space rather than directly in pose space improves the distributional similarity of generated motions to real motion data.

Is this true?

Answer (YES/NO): YES